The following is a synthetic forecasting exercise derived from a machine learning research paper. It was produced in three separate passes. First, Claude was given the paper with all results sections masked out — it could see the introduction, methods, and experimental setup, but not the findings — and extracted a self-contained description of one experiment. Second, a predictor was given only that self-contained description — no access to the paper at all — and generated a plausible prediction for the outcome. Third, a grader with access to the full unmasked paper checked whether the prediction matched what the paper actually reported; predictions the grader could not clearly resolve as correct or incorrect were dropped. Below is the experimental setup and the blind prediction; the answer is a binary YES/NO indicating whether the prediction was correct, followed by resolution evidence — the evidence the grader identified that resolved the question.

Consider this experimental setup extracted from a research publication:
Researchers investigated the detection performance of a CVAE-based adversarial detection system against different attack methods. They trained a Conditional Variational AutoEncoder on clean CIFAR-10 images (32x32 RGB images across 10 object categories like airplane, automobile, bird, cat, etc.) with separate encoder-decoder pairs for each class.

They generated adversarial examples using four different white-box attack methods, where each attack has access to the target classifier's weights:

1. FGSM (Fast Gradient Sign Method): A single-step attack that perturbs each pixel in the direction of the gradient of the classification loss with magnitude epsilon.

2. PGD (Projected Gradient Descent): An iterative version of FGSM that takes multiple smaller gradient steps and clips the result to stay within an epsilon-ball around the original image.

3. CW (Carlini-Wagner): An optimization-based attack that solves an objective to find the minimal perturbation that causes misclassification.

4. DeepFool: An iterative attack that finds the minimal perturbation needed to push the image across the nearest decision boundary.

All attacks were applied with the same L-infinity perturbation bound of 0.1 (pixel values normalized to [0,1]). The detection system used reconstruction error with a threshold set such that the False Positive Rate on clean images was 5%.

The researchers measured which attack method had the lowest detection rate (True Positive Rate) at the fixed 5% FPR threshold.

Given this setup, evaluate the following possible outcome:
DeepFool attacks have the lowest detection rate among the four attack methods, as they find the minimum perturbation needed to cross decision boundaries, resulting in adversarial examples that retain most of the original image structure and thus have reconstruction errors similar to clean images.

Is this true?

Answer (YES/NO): YES